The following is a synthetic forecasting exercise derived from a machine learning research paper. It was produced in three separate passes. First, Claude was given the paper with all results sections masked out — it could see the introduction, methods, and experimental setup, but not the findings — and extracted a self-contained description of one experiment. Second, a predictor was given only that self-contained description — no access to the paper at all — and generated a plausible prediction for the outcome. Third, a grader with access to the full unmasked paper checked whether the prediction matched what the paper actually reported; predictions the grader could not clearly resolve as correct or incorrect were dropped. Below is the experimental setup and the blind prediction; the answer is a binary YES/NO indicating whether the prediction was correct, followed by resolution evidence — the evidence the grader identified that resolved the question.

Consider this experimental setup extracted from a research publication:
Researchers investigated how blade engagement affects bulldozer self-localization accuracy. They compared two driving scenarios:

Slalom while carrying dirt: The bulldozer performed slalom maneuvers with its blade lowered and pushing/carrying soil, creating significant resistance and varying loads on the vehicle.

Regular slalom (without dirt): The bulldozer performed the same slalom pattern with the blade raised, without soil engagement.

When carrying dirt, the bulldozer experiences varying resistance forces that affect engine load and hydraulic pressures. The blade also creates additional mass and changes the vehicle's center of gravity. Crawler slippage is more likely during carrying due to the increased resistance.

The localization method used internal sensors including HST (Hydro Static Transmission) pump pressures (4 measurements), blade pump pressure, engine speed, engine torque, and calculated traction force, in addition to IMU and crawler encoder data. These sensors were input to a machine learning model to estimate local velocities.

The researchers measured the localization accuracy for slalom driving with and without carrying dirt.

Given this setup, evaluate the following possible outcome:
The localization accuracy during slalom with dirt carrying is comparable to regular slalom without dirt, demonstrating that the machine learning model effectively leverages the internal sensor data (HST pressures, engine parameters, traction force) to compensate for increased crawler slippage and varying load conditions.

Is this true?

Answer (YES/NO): YES